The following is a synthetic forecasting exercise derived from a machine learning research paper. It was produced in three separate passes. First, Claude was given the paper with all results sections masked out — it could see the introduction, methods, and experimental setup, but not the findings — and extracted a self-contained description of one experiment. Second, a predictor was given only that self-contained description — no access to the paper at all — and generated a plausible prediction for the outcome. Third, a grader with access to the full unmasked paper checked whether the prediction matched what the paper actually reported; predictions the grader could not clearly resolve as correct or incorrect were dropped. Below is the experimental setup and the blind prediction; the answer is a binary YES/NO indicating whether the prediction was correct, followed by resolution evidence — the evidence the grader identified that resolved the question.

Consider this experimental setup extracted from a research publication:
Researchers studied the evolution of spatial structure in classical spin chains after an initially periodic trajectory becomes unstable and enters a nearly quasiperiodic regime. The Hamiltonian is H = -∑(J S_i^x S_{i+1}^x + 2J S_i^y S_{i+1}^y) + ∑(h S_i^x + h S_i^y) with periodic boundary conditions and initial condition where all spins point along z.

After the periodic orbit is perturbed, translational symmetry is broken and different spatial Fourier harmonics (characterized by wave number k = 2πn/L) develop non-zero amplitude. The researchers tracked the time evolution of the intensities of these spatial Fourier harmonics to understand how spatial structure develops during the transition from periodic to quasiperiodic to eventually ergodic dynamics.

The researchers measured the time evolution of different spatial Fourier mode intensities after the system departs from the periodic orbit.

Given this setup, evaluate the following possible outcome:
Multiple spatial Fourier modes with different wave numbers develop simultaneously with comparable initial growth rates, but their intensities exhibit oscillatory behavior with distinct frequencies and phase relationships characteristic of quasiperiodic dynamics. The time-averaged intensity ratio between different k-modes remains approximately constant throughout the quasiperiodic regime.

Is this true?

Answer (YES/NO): NO